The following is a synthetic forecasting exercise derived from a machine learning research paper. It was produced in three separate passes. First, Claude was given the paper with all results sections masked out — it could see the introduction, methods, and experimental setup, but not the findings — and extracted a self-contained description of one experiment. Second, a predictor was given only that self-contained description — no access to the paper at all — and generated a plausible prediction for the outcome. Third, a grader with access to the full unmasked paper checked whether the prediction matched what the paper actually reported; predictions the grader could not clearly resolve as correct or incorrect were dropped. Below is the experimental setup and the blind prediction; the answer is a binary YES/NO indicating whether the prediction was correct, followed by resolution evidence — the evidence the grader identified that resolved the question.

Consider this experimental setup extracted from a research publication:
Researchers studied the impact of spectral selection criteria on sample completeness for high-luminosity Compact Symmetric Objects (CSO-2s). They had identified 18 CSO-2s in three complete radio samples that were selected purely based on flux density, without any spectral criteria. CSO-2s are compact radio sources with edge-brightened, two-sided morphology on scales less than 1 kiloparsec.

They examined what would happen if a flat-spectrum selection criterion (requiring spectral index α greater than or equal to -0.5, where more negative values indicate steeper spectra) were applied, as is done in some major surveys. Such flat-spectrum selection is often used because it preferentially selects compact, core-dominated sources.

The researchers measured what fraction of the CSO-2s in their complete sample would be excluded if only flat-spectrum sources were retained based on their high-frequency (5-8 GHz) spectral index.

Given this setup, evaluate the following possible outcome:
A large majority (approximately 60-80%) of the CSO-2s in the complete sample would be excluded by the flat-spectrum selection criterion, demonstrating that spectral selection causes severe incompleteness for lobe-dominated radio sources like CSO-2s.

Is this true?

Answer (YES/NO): NO